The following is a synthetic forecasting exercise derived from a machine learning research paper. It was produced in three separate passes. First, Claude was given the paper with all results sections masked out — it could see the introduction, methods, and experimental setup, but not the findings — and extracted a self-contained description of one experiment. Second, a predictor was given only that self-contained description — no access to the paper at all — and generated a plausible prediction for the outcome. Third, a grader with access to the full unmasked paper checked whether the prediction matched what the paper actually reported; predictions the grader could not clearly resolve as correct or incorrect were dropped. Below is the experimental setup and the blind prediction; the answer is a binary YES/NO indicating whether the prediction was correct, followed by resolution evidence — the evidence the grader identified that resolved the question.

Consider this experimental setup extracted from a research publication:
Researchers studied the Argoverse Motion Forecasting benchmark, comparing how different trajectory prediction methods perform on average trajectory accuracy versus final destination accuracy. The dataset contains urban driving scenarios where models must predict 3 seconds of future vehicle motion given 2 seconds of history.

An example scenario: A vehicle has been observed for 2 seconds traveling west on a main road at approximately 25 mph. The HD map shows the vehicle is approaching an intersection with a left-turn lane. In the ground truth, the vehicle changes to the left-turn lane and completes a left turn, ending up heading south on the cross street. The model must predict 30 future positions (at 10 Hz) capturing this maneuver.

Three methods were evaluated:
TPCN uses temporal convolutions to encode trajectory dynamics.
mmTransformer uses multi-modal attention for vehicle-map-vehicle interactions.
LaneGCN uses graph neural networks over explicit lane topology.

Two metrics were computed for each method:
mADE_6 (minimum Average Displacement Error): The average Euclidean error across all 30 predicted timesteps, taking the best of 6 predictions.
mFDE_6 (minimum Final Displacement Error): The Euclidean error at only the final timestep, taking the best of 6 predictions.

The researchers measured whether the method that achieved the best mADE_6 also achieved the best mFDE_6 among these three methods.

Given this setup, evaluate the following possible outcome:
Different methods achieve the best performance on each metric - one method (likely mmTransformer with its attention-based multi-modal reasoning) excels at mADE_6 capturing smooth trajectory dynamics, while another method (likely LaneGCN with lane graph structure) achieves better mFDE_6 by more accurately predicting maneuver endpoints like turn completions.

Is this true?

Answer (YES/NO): NO